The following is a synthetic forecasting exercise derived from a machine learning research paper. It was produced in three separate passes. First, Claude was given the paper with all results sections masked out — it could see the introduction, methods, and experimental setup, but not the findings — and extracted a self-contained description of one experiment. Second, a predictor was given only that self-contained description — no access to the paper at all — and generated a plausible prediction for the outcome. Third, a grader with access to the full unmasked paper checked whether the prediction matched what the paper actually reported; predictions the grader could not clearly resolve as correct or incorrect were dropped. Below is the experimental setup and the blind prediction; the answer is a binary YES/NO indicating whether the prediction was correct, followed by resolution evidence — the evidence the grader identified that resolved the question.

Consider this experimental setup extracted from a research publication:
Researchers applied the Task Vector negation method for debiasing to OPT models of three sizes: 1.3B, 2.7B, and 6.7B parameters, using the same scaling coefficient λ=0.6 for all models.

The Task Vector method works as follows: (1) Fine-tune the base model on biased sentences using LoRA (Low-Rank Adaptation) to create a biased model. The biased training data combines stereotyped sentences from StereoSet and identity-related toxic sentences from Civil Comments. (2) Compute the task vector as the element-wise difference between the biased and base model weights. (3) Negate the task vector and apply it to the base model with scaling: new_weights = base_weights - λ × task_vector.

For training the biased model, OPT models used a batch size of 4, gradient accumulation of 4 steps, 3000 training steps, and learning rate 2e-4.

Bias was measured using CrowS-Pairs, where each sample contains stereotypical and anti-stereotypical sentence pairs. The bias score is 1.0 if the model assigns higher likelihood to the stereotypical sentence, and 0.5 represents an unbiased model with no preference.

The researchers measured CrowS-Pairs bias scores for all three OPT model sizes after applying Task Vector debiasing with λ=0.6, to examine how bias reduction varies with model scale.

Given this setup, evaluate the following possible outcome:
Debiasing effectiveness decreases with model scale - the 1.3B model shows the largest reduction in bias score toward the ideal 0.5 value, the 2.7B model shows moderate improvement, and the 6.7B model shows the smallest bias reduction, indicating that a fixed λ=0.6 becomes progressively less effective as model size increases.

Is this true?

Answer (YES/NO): NO